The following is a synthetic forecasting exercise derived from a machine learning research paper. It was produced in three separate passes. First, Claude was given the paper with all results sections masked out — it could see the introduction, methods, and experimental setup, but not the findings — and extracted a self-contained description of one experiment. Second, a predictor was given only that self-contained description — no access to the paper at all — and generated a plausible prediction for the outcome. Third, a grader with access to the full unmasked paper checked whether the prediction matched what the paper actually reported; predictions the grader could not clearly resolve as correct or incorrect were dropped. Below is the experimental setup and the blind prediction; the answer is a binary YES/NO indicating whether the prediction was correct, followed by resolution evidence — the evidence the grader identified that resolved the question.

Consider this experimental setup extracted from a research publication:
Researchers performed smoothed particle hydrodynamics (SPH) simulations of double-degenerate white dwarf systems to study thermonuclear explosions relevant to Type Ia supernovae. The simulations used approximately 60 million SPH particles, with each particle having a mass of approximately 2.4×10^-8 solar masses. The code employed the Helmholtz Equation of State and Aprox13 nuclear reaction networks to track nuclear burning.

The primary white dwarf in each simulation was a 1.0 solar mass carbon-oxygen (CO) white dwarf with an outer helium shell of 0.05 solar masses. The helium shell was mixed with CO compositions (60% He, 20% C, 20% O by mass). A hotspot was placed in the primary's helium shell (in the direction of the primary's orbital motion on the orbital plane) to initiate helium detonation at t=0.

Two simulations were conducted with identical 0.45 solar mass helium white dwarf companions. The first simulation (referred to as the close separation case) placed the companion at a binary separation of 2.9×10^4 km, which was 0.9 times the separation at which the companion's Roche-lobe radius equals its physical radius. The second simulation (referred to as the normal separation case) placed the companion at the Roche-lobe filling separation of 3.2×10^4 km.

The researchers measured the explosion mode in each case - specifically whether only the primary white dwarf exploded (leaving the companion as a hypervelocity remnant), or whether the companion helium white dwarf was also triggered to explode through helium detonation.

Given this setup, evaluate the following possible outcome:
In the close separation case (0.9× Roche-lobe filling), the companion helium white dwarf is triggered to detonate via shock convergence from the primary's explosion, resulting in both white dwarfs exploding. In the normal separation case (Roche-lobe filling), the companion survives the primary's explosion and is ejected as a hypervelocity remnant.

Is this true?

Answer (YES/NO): YES